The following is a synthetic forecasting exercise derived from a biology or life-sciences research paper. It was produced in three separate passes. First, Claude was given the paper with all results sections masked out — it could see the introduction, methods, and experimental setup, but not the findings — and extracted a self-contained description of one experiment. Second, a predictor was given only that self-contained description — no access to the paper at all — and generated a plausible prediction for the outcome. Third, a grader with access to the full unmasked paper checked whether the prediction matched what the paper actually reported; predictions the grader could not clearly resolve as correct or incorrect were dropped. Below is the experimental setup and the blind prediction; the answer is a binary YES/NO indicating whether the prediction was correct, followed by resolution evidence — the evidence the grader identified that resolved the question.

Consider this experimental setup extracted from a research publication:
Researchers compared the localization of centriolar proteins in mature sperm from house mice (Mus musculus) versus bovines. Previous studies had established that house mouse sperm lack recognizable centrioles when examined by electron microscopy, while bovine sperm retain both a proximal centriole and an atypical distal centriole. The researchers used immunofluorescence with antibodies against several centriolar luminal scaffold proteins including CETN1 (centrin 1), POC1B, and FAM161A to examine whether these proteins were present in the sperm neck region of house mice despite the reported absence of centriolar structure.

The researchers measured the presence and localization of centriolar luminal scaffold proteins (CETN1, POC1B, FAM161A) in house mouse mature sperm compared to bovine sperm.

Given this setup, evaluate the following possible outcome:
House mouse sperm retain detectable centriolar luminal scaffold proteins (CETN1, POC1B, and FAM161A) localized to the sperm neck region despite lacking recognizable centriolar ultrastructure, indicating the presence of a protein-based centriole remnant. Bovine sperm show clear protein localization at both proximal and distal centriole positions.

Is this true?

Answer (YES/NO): NO